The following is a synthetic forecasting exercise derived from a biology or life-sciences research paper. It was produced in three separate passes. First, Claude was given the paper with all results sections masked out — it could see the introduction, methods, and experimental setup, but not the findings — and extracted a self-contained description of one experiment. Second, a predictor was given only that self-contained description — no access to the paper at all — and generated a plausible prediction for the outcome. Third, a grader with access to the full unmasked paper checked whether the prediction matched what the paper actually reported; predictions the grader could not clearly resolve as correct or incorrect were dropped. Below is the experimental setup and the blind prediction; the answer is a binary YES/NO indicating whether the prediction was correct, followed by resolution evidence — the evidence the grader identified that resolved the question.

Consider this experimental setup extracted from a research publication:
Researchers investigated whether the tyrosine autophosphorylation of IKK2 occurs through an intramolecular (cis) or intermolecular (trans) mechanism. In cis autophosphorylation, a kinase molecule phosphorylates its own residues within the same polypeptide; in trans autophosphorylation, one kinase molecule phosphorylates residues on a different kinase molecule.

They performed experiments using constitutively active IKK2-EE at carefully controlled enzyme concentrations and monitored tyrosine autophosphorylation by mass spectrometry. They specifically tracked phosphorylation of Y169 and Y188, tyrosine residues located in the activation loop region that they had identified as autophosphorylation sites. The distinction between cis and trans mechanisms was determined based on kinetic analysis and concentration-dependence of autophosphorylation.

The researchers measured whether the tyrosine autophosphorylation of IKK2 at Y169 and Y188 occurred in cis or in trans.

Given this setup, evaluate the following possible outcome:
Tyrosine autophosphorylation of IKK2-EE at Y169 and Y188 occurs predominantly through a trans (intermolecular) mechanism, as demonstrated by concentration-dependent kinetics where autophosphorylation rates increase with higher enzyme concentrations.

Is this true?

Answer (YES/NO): NO